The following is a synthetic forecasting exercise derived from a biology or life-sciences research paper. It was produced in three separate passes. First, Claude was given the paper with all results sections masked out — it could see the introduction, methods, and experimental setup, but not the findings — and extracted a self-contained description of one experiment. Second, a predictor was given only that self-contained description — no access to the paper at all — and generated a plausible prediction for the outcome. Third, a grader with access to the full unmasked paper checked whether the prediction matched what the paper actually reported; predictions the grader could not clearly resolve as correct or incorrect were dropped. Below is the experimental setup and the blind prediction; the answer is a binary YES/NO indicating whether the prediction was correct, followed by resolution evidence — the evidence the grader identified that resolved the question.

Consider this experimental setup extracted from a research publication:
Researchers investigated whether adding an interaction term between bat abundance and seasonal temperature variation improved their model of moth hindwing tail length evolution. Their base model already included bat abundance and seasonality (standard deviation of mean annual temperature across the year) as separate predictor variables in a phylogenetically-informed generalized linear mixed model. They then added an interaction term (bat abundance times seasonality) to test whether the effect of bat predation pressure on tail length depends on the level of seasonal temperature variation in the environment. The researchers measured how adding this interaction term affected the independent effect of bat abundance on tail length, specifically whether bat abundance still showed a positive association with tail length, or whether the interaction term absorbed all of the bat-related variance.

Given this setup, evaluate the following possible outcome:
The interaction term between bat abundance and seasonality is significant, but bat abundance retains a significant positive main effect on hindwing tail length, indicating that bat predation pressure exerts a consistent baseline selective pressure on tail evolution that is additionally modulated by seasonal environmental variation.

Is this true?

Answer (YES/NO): NO